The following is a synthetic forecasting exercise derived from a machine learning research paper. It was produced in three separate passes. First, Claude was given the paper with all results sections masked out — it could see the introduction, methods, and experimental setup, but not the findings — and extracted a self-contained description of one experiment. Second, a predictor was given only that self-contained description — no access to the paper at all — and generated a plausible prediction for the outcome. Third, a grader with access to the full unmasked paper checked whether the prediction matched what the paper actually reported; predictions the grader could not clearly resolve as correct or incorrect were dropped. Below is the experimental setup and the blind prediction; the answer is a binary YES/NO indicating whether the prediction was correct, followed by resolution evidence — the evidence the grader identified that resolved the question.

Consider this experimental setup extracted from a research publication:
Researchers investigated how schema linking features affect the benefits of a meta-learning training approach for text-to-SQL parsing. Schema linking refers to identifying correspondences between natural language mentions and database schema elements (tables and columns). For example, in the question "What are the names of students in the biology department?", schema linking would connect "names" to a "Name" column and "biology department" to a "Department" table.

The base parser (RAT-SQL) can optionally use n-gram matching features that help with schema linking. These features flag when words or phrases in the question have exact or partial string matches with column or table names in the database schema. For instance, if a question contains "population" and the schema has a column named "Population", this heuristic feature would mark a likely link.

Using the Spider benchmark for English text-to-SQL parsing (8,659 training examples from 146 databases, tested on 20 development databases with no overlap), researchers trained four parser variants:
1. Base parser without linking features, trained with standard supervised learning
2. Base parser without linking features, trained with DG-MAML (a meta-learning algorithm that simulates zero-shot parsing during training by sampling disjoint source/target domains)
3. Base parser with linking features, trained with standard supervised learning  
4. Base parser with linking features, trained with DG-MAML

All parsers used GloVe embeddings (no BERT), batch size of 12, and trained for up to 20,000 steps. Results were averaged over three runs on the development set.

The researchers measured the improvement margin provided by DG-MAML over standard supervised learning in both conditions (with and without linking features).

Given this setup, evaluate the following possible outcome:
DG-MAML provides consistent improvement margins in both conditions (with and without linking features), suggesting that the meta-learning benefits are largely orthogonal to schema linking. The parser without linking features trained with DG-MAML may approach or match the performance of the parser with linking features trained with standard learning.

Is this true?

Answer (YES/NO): NO